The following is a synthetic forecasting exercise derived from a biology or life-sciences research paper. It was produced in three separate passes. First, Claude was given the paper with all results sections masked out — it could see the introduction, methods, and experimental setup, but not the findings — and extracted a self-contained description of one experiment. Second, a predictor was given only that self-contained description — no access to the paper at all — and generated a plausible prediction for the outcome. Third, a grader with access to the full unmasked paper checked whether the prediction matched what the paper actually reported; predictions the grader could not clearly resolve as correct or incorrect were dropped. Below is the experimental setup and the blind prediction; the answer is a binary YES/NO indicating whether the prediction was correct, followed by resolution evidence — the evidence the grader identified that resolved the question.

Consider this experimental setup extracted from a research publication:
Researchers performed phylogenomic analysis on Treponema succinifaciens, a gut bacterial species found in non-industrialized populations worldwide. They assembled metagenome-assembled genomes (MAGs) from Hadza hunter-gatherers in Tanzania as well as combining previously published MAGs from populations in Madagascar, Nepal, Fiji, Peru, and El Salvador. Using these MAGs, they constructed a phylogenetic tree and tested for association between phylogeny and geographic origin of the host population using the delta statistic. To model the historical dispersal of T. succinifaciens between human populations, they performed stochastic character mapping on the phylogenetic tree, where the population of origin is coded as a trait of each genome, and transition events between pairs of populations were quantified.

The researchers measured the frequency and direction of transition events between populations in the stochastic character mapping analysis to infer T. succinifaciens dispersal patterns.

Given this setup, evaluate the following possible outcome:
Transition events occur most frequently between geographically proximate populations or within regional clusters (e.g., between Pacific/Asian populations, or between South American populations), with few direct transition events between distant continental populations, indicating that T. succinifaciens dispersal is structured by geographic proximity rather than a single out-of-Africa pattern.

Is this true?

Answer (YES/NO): NO